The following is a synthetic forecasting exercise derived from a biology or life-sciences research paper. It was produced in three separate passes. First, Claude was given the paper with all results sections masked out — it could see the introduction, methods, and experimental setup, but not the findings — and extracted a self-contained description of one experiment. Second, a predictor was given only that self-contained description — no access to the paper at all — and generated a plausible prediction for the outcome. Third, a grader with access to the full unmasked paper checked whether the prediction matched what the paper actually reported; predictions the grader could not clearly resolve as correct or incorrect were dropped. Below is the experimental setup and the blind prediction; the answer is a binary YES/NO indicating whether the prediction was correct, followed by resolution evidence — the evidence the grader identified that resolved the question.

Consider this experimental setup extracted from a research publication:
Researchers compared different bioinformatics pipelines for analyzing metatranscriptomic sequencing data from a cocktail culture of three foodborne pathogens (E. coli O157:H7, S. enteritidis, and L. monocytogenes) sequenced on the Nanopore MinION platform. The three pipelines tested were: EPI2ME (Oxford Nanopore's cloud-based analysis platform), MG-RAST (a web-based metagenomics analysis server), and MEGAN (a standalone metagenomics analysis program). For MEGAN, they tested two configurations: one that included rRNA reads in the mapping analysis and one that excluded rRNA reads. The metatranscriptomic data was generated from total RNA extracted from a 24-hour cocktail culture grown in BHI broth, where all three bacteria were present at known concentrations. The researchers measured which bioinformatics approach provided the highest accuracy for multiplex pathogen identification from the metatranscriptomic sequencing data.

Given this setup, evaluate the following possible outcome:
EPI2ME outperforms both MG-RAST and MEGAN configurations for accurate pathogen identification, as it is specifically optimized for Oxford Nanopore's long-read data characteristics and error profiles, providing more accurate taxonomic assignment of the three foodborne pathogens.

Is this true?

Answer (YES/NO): NO